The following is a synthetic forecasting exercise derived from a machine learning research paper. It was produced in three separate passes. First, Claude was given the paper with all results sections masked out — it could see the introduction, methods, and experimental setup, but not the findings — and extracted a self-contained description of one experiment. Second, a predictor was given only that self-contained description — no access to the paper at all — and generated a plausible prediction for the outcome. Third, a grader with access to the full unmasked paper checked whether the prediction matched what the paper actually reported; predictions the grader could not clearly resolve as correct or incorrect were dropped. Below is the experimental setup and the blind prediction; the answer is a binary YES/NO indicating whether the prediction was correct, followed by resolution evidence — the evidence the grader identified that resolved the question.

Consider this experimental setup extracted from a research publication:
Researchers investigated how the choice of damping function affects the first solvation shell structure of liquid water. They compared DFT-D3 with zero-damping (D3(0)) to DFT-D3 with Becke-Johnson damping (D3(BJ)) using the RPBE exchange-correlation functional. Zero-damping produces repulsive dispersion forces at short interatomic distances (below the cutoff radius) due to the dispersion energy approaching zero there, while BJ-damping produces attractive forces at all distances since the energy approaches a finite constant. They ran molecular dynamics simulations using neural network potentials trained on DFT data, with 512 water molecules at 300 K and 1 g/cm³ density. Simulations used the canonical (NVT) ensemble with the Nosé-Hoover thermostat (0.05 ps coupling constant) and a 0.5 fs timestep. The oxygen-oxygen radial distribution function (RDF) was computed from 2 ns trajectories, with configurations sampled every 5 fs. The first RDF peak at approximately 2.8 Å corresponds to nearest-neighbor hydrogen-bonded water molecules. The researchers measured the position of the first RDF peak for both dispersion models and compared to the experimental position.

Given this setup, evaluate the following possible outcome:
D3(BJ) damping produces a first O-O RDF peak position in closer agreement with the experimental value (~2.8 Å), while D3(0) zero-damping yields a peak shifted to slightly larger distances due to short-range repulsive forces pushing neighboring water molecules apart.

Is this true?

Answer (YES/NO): YES